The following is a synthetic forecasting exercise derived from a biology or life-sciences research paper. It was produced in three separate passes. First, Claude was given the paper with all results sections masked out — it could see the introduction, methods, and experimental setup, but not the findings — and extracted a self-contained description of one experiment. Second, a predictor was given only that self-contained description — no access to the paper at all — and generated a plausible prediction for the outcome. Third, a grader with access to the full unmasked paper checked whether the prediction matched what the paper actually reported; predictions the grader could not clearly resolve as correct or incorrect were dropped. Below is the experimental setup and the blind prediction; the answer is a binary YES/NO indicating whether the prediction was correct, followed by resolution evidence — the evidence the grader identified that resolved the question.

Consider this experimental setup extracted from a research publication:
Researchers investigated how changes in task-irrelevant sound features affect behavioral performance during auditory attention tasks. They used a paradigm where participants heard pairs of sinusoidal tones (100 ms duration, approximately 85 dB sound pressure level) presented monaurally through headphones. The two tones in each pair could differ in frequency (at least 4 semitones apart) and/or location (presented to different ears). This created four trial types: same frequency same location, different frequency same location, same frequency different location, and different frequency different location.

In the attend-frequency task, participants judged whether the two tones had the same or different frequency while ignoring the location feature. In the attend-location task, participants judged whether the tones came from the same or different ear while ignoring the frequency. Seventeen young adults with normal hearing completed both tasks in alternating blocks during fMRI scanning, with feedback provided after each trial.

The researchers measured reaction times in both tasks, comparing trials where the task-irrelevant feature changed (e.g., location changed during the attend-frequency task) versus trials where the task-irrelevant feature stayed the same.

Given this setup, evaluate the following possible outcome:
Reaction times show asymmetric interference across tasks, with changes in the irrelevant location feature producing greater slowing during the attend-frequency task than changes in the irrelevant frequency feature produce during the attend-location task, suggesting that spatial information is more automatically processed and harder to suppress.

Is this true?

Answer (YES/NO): YES